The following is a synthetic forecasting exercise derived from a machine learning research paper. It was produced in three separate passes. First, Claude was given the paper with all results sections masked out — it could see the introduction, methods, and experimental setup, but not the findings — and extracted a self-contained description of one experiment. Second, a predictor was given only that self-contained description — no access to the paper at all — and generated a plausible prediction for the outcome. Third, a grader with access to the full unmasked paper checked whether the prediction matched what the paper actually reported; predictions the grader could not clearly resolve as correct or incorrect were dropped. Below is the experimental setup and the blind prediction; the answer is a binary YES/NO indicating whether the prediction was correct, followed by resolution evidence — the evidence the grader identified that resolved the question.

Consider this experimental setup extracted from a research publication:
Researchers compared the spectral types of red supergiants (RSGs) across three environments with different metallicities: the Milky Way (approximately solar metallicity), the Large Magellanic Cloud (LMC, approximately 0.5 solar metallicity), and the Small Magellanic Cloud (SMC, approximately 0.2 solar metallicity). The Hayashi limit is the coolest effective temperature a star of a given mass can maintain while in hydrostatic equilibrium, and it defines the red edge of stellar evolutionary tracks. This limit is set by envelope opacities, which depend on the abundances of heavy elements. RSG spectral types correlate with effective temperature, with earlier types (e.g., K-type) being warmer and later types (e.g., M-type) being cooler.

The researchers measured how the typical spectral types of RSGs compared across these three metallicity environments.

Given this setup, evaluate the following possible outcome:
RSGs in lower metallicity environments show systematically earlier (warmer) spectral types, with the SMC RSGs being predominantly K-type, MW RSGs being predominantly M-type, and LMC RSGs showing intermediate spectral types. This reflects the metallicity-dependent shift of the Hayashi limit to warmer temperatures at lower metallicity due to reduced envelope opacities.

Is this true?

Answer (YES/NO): YES